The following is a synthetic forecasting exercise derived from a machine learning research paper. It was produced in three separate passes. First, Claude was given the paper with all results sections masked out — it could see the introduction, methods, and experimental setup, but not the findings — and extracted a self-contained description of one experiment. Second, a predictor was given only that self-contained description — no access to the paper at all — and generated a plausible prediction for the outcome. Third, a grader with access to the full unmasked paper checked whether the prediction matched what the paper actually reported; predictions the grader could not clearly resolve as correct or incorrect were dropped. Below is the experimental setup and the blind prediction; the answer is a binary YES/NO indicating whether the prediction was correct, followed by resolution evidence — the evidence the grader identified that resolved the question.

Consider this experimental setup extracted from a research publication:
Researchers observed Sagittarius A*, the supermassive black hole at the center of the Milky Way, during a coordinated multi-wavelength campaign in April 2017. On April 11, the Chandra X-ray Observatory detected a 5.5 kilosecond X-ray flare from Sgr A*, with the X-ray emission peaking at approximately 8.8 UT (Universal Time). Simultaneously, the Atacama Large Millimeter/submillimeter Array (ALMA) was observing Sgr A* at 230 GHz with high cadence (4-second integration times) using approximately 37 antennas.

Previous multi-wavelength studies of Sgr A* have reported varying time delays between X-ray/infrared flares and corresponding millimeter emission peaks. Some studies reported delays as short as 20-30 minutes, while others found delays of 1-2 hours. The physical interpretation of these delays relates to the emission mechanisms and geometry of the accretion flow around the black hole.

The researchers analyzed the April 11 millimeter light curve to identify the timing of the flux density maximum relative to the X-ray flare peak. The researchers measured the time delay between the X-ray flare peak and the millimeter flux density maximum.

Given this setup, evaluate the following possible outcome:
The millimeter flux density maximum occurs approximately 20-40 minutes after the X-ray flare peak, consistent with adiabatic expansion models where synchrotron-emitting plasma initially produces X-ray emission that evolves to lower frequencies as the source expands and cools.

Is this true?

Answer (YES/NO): NO